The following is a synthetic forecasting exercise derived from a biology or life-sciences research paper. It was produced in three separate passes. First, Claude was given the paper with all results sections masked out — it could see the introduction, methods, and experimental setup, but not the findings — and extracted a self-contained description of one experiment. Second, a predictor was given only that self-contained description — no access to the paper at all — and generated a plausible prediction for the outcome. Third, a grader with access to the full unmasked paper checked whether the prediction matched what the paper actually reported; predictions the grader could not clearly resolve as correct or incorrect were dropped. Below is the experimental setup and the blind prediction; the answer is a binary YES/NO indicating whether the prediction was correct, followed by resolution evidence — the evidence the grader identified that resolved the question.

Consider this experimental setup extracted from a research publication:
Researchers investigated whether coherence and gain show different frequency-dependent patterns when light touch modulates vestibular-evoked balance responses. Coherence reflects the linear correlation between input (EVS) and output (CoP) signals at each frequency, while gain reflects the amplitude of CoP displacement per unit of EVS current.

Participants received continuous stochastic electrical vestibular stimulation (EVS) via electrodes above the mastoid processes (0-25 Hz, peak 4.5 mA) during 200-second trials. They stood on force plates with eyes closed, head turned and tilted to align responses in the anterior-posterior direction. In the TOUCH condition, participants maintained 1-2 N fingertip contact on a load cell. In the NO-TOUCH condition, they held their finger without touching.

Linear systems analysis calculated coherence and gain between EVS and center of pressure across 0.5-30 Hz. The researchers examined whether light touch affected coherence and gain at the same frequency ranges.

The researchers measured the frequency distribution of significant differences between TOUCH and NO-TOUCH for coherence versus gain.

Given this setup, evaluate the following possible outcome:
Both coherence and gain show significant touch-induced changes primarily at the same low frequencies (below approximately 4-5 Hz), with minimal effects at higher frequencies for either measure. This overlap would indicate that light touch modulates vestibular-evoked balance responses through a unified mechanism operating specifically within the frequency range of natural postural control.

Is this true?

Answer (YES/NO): NO